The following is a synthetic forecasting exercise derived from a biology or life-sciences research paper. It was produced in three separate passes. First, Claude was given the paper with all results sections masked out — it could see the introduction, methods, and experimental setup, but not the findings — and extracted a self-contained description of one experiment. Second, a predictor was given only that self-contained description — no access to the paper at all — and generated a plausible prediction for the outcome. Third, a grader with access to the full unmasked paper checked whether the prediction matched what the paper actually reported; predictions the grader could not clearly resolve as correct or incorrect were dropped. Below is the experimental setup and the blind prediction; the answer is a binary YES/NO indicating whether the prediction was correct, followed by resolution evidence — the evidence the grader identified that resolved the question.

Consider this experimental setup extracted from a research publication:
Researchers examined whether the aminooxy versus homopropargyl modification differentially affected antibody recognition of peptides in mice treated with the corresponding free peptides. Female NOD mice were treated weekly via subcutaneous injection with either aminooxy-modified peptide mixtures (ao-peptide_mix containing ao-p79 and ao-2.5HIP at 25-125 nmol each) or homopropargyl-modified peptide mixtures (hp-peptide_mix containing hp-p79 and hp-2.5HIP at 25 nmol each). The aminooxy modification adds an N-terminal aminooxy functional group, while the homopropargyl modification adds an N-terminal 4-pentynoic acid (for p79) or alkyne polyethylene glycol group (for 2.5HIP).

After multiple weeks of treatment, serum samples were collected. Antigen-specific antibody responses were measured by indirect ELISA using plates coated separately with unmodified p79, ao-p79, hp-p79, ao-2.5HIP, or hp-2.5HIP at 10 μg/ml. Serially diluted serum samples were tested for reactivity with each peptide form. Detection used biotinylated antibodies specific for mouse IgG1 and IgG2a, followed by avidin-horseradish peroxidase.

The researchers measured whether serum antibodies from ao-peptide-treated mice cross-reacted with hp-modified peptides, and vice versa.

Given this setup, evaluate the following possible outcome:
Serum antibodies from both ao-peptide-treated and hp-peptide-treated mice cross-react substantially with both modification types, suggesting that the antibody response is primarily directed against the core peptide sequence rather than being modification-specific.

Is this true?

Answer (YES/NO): NO